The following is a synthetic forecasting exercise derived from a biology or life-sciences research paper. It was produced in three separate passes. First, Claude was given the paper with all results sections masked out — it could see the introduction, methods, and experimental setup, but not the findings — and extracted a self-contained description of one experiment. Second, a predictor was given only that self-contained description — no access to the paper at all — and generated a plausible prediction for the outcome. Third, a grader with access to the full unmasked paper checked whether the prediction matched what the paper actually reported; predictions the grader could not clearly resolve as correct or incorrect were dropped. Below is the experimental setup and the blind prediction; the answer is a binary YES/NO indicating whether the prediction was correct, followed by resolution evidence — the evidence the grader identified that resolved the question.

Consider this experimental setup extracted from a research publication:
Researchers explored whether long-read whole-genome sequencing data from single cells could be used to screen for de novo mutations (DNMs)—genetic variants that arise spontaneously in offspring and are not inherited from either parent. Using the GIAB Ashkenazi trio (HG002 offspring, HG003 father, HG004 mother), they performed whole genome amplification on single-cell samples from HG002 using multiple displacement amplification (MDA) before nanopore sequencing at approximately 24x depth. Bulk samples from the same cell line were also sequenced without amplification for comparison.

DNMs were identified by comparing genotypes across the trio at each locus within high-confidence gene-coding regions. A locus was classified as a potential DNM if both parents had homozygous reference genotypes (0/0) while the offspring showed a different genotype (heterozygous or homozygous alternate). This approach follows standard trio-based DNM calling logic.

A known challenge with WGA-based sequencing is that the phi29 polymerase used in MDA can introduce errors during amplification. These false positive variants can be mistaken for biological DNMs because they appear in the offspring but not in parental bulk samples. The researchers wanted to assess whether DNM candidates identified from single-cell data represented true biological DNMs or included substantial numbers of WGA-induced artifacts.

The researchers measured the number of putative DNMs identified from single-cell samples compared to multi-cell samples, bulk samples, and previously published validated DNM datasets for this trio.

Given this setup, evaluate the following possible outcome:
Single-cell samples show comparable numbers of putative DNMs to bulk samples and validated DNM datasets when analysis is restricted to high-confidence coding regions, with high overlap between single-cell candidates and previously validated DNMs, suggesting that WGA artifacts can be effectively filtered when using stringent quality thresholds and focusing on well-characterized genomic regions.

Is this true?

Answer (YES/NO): NO